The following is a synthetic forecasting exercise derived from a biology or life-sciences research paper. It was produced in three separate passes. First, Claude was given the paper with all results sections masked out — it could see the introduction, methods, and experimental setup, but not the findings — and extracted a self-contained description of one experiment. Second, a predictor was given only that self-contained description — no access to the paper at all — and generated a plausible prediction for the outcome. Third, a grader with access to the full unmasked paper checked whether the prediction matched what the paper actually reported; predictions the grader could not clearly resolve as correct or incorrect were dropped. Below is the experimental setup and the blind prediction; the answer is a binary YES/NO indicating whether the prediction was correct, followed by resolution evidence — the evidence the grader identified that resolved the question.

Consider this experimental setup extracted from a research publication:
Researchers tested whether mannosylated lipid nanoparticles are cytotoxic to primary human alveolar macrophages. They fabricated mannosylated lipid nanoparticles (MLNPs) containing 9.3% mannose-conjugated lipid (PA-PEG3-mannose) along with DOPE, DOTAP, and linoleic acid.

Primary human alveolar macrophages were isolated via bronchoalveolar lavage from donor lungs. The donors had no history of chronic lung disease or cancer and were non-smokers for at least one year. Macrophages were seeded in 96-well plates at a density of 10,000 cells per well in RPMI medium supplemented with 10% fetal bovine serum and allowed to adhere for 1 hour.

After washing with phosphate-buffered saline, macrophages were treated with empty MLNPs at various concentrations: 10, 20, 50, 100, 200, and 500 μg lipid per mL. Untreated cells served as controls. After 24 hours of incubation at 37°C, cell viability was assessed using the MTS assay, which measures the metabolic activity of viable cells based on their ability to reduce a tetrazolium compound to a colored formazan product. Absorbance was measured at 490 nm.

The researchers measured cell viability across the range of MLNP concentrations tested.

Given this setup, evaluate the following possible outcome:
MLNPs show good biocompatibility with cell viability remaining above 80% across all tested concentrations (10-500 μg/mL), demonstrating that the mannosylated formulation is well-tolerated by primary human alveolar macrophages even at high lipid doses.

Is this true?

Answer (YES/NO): NO